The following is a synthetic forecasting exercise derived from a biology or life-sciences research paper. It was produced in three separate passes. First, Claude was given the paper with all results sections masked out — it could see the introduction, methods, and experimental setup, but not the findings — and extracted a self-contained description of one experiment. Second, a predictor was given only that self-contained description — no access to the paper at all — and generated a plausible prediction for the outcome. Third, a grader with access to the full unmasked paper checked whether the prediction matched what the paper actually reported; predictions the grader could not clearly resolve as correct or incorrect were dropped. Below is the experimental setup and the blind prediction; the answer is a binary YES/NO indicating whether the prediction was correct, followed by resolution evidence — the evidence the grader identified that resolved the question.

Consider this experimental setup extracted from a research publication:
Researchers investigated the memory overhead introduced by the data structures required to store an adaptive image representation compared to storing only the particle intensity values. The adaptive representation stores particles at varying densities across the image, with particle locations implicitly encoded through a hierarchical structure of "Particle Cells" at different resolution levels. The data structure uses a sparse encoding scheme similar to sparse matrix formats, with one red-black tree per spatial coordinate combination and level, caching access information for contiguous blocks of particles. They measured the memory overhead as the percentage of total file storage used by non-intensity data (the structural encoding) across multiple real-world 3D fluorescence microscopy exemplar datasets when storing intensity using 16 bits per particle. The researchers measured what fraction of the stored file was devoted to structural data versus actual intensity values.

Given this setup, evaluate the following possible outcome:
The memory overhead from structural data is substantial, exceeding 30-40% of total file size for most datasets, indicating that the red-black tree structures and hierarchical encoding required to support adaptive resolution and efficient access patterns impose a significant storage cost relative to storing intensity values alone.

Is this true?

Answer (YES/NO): NO